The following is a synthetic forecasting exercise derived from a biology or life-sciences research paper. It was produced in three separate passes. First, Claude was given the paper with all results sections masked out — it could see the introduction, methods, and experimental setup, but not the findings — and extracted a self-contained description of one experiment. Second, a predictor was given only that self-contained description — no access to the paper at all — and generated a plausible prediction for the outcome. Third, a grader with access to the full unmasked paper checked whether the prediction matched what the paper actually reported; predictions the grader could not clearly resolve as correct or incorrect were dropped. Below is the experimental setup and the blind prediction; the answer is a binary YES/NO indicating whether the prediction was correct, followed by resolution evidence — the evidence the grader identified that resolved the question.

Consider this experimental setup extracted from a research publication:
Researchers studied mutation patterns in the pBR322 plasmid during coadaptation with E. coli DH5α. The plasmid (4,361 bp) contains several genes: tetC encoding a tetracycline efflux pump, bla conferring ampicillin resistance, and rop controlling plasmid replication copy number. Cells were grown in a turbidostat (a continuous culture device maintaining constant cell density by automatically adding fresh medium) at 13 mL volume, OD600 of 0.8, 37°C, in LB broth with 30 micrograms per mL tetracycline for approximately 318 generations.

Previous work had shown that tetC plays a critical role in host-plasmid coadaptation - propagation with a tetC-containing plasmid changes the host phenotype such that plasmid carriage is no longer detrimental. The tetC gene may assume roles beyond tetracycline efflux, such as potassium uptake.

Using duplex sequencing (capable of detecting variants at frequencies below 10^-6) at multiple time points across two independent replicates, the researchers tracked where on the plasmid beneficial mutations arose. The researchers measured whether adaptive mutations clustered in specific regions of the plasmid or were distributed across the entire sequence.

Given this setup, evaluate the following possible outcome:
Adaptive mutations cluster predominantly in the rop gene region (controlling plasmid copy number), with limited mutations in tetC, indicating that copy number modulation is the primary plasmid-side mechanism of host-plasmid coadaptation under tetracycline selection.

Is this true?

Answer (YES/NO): NO